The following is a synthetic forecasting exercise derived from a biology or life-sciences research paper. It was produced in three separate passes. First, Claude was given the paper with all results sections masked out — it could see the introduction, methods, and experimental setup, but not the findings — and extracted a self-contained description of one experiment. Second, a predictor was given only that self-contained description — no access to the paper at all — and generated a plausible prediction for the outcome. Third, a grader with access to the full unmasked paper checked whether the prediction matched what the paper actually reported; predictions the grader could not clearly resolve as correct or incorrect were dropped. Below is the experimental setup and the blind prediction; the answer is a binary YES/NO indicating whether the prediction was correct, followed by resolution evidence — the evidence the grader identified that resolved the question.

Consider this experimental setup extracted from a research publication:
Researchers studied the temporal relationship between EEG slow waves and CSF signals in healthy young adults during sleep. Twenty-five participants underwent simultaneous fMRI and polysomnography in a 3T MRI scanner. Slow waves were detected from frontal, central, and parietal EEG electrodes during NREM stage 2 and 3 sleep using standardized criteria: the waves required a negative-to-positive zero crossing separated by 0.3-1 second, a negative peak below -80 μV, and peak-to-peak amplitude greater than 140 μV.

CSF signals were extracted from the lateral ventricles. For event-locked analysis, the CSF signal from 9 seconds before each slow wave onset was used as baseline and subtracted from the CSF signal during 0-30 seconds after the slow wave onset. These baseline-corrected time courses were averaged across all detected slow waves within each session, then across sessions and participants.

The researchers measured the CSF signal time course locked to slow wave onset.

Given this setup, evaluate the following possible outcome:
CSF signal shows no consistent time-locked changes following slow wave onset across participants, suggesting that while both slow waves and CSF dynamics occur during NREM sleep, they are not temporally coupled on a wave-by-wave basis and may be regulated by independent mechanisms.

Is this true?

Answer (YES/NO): NO